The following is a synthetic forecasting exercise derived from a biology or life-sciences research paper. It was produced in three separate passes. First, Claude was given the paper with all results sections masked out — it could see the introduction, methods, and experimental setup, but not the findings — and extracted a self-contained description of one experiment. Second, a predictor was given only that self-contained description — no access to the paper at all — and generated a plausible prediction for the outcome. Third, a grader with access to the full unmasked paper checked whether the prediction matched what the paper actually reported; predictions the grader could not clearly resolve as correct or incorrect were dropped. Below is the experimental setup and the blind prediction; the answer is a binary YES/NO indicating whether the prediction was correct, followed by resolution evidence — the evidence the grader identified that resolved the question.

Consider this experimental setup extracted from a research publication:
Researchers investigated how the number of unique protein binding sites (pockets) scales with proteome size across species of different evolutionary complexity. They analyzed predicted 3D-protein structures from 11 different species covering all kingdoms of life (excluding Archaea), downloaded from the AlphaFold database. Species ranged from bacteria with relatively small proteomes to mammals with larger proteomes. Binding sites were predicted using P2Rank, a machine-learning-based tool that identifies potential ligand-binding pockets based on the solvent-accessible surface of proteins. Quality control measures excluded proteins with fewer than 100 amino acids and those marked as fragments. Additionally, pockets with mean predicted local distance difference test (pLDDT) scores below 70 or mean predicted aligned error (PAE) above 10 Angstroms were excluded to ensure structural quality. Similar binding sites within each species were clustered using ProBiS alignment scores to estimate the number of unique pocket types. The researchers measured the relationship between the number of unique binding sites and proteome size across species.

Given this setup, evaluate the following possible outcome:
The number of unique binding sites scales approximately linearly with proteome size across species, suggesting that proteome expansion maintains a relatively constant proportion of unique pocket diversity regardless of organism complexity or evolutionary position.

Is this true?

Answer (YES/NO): NO